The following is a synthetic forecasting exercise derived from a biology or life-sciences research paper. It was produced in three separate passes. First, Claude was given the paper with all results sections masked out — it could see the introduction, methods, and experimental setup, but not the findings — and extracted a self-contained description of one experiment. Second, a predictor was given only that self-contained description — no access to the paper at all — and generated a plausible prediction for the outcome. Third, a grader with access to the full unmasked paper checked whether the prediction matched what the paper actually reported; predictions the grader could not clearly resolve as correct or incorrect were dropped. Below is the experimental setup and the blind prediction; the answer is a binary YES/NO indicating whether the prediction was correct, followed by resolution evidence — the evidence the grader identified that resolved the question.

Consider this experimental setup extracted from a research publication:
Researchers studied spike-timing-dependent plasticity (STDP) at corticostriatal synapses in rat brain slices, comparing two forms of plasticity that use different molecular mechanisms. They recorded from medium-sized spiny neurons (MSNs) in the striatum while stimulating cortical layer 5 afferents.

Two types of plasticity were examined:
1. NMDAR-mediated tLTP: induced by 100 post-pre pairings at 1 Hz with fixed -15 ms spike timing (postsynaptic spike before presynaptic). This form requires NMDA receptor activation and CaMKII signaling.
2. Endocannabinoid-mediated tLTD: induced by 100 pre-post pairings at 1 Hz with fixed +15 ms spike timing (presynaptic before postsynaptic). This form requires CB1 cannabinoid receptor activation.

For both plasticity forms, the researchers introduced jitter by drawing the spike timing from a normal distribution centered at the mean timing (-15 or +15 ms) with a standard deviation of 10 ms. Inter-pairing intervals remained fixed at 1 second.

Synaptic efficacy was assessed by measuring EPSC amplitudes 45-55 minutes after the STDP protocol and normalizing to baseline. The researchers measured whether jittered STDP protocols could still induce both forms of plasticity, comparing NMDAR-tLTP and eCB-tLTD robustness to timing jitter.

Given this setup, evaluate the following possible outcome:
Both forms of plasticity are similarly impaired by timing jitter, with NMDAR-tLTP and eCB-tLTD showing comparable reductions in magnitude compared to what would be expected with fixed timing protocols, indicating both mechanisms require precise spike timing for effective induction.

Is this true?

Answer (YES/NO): NO